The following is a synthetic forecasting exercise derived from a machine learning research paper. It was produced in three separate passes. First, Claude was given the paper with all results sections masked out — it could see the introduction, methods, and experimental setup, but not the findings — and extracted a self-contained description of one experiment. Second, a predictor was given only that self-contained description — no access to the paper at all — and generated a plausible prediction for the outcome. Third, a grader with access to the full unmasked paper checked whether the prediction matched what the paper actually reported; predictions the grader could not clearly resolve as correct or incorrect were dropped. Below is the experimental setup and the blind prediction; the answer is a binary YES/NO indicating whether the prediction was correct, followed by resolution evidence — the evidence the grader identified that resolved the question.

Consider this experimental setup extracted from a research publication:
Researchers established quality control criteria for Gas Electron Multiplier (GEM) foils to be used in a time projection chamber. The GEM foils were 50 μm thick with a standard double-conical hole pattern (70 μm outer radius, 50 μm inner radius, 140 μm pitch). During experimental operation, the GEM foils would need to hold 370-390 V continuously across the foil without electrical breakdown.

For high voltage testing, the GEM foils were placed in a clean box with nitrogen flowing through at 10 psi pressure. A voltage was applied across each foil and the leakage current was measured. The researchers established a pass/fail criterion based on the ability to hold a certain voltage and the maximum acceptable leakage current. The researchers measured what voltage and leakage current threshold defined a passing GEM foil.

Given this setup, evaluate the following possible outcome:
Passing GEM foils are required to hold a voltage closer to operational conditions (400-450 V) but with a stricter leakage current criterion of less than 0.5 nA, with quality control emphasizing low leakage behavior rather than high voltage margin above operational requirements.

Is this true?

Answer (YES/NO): NO